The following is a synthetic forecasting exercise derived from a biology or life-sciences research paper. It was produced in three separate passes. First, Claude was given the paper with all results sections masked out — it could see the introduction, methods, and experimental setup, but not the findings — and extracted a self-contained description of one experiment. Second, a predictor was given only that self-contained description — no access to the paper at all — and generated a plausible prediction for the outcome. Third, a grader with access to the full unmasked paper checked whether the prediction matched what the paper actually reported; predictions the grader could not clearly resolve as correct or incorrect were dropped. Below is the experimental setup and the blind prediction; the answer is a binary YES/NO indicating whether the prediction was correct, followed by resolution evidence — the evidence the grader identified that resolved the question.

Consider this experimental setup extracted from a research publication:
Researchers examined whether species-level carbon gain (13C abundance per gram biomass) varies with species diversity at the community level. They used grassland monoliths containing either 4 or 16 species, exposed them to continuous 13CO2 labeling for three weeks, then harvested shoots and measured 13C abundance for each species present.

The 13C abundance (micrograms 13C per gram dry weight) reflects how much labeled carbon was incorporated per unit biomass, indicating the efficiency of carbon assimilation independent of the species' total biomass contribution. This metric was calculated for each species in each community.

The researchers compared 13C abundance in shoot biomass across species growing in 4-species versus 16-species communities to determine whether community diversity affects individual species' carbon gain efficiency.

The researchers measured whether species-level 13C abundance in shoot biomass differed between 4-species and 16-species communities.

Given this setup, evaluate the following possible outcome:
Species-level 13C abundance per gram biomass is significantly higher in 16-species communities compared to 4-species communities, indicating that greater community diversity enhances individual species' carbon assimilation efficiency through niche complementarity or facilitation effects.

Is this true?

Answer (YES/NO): NO